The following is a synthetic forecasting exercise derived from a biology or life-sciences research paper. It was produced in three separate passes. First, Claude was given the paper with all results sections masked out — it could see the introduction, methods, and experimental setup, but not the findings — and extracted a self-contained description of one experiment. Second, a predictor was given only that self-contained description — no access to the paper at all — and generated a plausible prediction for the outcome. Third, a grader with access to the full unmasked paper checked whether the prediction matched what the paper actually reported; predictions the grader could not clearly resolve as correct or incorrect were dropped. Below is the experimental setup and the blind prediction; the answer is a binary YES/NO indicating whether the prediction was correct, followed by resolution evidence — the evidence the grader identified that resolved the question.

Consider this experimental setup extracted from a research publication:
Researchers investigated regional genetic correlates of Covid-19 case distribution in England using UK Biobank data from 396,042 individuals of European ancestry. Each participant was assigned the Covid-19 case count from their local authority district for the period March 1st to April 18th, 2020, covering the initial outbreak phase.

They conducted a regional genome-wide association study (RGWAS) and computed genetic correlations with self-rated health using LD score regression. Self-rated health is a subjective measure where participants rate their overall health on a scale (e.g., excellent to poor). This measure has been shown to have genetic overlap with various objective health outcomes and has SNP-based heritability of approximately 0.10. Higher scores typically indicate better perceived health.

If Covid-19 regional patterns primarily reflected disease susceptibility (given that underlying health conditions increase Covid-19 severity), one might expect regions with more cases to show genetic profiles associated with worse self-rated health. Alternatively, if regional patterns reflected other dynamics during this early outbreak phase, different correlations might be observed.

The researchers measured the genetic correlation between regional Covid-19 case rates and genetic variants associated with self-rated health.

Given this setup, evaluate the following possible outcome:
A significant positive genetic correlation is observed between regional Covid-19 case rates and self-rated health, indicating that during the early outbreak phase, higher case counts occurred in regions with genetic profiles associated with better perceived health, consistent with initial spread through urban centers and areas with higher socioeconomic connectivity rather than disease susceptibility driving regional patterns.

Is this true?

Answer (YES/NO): YES